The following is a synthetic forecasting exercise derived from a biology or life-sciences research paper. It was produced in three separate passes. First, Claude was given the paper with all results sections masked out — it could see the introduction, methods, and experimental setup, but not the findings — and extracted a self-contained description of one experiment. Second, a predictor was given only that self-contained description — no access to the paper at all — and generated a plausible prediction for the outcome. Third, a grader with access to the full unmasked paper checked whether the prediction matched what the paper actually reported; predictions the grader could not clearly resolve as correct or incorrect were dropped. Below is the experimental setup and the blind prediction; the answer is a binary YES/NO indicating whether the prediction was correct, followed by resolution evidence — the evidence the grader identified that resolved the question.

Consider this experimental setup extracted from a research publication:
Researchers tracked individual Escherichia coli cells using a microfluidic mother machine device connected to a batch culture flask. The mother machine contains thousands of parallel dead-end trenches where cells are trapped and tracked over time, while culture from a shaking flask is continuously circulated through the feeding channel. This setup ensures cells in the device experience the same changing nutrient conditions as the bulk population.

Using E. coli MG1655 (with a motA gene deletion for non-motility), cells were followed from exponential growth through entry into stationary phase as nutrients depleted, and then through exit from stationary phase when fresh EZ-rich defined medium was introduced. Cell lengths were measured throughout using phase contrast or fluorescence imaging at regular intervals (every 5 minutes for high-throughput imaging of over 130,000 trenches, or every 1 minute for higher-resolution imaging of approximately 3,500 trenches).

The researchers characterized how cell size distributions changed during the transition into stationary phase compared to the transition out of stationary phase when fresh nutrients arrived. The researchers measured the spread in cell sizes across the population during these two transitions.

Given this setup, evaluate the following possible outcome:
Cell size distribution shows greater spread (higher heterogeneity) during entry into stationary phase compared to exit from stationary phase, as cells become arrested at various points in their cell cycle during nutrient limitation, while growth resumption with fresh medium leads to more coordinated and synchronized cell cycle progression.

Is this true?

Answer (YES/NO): YES